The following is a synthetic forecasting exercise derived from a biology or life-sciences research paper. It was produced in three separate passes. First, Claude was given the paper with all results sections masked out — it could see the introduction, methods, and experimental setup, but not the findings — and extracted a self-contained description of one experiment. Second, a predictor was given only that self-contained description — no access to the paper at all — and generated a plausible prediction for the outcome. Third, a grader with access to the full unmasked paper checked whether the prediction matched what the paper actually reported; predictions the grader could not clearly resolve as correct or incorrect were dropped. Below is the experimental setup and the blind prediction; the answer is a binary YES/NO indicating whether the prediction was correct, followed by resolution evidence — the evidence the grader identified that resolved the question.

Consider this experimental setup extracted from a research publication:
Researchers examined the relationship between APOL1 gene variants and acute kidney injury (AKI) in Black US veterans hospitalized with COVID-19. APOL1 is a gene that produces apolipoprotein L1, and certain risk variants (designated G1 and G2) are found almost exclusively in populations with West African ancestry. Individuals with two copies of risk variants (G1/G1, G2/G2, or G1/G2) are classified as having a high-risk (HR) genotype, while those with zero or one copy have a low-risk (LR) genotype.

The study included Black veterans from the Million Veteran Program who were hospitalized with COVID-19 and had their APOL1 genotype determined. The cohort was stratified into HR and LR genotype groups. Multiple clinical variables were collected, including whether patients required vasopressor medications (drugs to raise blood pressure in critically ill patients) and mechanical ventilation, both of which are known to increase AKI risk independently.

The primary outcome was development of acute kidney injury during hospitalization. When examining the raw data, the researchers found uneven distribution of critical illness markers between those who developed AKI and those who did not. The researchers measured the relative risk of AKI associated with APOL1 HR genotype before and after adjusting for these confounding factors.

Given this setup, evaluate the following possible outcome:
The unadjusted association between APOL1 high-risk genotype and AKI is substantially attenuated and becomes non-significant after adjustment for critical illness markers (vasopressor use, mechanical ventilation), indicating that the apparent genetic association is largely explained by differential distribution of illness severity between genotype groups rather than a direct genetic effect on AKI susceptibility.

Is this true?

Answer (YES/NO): YES